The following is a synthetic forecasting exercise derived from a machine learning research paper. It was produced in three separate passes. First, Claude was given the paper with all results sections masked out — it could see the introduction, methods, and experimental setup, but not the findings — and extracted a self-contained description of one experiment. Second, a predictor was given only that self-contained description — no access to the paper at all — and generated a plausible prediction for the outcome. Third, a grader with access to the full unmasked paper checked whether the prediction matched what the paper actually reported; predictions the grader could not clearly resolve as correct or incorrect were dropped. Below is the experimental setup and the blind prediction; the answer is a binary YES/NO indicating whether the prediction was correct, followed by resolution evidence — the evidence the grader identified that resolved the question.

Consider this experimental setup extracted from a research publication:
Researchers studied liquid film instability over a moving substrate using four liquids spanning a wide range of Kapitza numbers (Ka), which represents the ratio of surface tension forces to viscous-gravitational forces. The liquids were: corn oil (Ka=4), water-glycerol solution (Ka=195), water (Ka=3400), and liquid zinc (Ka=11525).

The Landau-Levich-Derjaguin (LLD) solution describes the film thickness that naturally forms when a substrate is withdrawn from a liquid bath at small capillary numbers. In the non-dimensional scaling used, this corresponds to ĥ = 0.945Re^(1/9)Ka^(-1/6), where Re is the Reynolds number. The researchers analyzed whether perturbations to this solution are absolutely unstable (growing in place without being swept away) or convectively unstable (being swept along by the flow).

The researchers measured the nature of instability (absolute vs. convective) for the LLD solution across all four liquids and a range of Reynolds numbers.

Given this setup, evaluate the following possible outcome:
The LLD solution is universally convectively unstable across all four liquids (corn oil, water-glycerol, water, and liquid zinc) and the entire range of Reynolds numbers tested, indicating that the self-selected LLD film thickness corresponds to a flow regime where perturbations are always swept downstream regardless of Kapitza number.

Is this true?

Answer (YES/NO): NO